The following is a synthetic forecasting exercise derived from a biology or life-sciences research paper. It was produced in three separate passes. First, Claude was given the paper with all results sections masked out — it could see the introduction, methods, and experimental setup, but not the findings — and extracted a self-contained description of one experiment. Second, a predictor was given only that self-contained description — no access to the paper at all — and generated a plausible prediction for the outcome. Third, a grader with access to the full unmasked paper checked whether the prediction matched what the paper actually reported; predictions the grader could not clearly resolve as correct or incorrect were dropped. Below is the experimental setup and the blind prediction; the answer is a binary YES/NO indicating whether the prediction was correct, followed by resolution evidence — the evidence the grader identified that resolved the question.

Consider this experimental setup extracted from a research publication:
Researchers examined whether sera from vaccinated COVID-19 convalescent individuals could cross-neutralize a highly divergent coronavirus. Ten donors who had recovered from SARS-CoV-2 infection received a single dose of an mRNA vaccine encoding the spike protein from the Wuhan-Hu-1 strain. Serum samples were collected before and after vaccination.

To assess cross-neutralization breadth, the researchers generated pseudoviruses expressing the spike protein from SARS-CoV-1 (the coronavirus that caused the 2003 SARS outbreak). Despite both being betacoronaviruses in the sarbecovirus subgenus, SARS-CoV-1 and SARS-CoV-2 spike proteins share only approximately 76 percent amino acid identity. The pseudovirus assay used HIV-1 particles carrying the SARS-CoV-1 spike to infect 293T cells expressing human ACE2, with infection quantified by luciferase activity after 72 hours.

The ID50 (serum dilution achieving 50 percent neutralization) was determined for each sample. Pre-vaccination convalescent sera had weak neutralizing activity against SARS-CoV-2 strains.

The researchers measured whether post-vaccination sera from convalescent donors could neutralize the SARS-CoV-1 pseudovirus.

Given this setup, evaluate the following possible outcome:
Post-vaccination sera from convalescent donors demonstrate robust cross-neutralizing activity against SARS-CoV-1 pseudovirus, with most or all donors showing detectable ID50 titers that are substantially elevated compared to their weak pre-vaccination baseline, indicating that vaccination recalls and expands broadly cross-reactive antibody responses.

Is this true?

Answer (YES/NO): YES